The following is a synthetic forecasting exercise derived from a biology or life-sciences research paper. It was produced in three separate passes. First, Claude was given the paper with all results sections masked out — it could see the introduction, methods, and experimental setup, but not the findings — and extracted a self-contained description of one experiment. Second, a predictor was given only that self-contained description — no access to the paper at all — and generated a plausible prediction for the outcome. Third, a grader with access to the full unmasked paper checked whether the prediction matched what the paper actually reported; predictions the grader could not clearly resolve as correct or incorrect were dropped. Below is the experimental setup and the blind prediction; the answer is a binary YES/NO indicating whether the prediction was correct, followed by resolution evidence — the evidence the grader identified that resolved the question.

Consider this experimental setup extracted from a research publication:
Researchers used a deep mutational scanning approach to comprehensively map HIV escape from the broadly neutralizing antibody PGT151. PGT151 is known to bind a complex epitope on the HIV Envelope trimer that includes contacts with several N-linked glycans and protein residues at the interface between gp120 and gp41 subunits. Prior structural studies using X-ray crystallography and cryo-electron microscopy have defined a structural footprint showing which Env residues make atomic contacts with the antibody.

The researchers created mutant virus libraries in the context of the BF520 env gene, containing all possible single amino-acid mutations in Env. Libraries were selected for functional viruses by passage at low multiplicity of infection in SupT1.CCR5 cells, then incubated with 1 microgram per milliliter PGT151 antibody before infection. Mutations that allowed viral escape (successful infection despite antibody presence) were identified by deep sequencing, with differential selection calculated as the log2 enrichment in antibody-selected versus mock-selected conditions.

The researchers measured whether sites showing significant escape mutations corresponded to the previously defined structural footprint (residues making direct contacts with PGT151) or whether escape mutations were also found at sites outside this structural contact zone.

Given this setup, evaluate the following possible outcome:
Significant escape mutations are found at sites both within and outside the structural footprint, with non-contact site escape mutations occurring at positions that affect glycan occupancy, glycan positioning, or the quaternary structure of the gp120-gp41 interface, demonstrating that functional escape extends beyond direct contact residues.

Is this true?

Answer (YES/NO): NO